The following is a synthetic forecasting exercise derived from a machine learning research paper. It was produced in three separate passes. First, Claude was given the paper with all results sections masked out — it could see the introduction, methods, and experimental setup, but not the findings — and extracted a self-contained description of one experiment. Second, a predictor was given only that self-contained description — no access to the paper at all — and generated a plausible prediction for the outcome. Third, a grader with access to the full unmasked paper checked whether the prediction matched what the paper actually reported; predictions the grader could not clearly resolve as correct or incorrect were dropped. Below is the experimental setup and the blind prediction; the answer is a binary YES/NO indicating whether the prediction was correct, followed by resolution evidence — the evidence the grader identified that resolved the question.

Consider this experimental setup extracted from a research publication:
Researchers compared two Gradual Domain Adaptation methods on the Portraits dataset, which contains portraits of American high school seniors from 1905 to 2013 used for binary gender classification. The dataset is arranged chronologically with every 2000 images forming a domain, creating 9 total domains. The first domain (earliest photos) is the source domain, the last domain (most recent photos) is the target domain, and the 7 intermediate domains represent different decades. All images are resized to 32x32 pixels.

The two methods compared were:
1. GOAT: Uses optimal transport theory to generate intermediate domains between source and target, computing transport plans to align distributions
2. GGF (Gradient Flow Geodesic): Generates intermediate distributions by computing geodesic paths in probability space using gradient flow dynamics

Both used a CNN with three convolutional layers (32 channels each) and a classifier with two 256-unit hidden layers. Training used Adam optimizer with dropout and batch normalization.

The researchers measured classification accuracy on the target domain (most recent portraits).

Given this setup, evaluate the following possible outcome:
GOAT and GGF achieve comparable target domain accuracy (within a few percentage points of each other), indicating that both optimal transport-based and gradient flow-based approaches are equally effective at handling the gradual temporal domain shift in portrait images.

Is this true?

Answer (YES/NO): NO